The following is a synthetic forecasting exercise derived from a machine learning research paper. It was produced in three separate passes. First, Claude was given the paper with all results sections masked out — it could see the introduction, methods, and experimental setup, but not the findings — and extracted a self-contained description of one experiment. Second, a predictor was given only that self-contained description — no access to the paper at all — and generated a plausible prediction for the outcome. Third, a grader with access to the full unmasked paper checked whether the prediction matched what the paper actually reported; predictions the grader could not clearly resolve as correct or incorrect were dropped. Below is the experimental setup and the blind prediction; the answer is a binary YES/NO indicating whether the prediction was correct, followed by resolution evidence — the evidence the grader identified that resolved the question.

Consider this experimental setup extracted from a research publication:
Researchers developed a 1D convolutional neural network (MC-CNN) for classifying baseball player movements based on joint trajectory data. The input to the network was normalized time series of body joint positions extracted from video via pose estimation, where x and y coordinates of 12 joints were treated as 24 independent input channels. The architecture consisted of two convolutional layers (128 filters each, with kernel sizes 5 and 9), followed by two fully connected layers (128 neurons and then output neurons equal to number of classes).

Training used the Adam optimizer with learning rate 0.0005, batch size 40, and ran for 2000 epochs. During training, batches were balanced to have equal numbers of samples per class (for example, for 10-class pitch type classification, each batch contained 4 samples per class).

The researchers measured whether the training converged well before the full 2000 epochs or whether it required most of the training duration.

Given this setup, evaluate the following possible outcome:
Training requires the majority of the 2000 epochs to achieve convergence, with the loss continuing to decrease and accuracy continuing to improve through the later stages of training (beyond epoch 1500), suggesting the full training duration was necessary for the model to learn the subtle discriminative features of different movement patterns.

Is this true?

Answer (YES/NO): NO